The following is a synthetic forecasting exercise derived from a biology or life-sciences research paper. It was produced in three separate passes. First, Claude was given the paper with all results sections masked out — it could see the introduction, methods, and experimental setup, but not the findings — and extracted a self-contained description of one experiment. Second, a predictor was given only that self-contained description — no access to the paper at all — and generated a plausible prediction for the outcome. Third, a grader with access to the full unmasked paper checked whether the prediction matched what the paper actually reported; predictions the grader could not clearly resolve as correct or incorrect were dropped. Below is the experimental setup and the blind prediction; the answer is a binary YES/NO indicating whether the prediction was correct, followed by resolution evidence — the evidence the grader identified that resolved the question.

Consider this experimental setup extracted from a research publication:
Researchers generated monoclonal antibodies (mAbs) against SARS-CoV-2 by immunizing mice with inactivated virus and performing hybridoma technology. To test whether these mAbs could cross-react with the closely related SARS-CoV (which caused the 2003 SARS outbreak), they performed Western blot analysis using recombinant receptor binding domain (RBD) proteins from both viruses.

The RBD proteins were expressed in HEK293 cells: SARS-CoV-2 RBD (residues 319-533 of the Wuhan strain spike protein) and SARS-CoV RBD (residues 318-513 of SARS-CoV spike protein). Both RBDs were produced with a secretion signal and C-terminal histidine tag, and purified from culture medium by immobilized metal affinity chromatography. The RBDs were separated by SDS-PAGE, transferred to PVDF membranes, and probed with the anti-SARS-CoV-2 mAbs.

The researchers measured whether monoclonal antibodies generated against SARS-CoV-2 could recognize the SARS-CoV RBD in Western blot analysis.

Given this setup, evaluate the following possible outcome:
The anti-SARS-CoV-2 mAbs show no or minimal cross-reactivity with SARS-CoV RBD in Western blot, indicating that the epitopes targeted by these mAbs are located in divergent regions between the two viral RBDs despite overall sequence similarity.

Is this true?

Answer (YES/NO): NO